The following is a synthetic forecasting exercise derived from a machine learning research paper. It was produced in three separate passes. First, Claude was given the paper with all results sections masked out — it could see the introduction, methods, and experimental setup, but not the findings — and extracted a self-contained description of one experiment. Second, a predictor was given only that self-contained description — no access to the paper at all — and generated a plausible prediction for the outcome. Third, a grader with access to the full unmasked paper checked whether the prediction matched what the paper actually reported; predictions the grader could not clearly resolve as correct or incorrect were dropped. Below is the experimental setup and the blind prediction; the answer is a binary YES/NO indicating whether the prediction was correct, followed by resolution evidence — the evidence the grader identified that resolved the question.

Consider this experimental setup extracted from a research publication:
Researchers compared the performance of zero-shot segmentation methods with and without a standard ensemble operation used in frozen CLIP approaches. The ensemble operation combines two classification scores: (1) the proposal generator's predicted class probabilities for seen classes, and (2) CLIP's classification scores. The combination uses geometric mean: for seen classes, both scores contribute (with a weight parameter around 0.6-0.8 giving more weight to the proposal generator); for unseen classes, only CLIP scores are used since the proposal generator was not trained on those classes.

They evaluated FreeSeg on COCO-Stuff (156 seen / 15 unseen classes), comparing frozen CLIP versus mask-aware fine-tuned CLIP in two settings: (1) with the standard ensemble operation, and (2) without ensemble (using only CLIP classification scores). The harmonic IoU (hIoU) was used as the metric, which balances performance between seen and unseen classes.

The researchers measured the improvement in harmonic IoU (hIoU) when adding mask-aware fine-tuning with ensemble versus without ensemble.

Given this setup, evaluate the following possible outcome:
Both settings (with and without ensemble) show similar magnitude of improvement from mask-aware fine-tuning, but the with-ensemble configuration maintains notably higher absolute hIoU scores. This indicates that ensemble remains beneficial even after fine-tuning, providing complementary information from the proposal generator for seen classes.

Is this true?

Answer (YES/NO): NO